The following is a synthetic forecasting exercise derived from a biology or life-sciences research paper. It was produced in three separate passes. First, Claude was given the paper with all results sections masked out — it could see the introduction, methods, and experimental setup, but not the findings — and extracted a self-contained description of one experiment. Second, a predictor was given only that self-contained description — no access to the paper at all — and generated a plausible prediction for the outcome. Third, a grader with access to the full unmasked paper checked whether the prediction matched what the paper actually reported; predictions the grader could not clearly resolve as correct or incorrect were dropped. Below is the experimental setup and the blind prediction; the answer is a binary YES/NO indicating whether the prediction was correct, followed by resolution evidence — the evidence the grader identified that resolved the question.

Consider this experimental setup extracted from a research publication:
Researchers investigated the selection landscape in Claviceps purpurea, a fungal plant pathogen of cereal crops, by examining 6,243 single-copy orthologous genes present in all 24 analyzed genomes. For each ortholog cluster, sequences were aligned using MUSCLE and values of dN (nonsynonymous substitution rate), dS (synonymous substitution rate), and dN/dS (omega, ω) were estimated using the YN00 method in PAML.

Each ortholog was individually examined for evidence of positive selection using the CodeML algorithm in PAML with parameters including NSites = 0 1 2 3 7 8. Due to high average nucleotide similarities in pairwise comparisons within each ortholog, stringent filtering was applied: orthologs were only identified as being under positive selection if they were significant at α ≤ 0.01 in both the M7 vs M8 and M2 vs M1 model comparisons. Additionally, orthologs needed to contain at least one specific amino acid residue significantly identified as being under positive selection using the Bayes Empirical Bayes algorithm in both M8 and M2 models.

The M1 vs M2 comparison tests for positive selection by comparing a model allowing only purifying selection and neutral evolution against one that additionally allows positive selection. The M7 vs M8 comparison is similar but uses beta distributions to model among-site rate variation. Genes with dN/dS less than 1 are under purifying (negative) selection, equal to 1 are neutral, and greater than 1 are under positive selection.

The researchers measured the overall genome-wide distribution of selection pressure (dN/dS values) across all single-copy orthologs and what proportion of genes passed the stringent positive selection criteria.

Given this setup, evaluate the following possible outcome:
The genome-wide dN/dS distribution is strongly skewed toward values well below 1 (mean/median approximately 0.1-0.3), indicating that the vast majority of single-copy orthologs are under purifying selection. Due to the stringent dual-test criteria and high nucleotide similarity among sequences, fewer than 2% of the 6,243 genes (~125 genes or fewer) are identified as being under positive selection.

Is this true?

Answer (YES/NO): NO